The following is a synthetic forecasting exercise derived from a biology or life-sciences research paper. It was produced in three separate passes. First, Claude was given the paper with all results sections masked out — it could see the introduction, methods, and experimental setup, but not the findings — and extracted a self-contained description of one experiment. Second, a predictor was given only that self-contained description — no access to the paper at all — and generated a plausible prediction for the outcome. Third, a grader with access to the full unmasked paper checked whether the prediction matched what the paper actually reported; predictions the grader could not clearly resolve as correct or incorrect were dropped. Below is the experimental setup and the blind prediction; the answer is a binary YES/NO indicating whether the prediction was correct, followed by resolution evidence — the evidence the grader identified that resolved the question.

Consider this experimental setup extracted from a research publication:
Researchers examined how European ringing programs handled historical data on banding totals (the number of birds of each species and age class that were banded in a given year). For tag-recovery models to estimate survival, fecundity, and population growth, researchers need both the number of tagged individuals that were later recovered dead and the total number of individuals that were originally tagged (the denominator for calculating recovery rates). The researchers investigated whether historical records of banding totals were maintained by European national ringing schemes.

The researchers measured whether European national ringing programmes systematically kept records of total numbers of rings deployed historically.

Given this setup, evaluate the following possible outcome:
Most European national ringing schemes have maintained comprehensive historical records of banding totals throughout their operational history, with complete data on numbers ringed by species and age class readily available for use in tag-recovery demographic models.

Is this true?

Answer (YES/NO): NO